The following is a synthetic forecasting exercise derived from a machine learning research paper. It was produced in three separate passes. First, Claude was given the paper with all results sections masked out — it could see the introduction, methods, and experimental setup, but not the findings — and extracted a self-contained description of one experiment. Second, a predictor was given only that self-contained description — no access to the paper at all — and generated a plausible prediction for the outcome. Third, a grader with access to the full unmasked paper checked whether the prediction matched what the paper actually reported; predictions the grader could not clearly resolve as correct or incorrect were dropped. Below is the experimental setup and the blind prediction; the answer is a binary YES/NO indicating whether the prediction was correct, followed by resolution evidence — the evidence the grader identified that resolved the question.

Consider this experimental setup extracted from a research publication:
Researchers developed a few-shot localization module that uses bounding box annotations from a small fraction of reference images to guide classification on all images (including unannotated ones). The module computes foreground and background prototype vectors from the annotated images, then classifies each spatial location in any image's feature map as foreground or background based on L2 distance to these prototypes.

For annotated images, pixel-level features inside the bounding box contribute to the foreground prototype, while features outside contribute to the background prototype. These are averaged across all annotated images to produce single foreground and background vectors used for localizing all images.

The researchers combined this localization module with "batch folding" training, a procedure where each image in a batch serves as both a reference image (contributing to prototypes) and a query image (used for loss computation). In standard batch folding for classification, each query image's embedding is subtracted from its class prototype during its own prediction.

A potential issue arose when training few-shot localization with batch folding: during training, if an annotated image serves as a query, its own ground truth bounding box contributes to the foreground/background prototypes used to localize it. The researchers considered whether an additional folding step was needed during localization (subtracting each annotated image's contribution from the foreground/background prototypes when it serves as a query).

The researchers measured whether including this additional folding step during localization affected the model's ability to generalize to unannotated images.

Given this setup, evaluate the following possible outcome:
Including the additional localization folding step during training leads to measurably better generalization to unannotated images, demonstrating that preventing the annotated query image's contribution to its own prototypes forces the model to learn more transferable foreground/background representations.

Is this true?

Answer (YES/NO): YES